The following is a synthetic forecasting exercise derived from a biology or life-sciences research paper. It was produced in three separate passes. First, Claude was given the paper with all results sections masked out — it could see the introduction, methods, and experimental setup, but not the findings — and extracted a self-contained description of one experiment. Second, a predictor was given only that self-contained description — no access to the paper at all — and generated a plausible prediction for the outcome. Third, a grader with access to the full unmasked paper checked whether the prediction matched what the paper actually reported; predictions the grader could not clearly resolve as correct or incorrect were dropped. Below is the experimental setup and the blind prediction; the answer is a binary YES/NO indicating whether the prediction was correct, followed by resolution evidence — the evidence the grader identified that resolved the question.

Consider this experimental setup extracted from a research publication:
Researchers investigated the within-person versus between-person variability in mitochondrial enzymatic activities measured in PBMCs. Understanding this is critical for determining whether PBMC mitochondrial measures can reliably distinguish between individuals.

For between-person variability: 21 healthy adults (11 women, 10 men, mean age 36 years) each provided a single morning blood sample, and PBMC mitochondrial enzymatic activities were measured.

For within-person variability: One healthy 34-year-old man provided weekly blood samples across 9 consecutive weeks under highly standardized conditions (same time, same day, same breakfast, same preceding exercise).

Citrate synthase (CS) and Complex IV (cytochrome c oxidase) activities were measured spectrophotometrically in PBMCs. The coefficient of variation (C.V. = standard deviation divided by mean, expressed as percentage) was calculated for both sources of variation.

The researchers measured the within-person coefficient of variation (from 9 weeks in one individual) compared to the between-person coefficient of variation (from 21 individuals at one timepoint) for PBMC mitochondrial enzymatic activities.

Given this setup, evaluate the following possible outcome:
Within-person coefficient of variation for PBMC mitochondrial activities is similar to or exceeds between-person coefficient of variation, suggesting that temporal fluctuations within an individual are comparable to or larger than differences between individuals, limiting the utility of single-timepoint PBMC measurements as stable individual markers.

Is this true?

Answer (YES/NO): YES